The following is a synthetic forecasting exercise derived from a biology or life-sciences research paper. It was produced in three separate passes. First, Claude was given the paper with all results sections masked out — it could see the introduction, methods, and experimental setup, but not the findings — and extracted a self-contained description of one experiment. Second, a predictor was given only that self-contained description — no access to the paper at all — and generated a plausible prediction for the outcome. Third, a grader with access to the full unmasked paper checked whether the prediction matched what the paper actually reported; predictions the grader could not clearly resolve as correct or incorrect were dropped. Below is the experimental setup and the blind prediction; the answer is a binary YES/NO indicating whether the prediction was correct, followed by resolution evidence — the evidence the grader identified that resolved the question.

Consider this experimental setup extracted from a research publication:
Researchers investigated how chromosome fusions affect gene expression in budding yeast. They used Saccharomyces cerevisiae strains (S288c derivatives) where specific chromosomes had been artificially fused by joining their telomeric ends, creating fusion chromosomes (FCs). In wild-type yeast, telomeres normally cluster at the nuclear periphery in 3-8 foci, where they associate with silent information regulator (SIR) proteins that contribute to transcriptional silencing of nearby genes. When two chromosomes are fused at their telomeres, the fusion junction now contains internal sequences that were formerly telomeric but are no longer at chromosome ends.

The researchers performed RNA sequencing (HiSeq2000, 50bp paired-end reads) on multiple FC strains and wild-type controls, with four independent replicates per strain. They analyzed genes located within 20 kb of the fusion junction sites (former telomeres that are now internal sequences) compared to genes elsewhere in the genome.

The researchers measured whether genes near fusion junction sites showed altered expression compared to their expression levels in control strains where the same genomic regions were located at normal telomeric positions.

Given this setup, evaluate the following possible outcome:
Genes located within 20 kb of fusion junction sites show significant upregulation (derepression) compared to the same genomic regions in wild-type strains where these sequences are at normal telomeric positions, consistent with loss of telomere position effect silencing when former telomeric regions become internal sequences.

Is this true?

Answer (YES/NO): YES